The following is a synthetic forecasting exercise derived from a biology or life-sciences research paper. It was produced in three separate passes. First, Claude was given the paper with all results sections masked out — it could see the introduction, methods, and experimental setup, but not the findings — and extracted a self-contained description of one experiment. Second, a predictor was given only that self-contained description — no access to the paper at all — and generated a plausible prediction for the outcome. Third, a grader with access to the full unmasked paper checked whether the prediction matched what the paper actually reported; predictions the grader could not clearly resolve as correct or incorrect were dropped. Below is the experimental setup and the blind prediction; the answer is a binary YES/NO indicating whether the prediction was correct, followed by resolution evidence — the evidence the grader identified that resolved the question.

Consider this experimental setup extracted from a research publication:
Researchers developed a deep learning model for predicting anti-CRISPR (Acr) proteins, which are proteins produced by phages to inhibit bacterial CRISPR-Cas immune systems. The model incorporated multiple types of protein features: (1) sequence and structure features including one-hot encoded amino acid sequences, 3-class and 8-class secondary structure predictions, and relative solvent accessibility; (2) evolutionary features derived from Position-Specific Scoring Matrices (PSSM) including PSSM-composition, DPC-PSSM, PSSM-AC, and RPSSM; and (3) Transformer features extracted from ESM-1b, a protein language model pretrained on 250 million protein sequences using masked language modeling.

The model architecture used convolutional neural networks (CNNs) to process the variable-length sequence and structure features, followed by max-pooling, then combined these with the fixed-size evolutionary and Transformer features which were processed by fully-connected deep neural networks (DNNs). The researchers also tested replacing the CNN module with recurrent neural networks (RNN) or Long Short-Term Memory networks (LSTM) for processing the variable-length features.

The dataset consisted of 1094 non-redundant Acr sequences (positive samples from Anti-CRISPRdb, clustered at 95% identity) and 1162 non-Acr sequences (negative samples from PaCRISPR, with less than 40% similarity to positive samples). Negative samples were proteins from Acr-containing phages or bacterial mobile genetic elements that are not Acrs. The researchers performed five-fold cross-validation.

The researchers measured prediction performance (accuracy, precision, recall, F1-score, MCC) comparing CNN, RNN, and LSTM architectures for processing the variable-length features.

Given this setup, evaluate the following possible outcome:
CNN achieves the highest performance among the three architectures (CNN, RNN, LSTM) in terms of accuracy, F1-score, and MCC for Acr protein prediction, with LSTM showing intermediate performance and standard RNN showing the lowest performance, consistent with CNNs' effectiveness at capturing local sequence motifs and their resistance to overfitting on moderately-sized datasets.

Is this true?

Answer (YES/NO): NO